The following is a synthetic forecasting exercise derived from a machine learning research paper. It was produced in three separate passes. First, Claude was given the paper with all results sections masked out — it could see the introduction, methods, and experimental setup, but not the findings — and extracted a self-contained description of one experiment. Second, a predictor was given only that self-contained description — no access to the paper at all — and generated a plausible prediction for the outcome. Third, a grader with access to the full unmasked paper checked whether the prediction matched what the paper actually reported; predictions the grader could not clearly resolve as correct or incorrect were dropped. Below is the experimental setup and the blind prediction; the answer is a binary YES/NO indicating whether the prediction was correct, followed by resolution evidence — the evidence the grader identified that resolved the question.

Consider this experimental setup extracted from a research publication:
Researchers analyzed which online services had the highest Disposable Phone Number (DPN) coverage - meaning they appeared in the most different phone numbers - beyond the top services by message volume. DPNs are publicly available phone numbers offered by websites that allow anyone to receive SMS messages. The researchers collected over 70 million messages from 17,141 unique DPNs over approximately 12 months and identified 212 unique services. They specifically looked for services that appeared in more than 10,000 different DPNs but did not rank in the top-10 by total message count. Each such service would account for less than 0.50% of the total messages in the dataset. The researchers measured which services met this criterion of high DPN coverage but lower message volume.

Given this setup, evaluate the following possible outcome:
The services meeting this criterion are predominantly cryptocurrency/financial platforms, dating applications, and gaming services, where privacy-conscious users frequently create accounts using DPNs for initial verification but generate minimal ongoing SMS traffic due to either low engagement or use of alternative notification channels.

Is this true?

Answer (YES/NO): NO